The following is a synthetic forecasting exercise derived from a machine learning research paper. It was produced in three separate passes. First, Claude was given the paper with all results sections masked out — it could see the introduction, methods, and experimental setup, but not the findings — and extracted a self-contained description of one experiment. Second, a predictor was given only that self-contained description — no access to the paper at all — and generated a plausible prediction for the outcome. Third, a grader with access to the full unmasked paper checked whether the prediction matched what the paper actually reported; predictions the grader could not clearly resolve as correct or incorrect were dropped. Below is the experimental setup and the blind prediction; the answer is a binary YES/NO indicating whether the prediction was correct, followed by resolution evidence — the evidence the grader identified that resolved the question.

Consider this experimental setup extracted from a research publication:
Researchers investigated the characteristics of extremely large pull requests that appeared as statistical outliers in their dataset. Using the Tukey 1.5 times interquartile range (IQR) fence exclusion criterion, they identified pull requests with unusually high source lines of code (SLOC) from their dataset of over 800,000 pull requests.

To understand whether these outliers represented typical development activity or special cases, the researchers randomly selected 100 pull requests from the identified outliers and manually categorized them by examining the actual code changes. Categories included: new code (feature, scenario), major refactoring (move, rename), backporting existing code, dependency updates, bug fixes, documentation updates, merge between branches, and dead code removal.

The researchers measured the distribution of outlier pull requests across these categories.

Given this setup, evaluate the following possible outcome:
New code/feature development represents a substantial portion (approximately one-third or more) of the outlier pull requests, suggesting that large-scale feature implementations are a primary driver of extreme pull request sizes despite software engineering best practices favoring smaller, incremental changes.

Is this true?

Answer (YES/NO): YES